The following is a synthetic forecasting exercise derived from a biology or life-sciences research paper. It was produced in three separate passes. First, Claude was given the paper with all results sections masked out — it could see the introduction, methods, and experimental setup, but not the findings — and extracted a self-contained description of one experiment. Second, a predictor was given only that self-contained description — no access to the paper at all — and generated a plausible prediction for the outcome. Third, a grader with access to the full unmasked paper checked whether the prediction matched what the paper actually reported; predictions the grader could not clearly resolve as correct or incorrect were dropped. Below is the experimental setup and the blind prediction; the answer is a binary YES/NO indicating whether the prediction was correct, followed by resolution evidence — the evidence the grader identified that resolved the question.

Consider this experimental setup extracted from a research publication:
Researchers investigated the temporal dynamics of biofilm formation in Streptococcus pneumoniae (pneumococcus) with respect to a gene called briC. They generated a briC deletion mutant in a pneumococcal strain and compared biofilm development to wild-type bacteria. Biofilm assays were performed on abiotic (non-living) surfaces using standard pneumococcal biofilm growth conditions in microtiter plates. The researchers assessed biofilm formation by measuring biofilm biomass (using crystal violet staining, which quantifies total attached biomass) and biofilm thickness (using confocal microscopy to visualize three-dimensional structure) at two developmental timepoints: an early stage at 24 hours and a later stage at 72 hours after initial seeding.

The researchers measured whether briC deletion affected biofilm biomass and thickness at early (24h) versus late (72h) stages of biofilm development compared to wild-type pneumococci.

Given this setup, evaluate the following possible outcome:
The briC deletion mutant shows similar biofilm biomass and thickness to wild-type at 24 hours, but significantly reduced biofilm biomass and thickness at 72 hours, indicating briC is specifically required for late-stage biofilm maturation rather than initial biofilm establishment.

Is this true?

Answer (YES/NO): YES